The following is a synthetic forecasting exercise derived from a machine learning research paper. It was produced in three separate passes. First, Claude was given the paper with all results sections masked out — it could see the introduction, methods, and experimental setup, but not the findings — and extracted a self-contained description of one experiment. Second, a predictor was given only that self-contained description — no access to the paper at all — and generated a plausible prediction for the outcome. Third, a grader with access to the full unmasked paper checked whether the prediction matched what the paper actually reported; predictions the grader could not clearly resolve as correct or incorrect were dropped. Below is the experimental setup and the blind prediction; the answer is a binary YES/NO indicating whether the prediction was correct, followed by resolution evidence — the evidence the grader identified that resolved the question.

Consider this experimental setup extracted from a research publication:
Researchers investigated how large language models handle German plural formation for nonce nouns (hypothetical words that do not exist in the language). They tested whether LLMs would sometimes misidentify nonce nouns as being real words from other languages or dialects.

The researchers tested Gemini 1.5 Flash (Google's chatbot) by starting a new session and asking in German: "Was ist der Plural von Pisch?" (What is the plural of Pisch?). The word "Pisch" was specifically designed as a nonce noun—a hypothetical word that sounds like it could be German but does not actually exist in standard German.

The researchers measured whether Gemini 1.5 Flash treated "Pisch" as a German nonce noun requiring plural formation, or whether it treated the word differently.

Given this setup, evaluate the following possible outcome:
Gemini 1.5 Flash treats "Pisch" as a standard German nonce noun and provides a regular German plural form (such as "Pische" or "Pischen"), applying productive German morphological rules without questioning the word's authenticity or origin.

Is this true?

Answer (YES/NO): NO